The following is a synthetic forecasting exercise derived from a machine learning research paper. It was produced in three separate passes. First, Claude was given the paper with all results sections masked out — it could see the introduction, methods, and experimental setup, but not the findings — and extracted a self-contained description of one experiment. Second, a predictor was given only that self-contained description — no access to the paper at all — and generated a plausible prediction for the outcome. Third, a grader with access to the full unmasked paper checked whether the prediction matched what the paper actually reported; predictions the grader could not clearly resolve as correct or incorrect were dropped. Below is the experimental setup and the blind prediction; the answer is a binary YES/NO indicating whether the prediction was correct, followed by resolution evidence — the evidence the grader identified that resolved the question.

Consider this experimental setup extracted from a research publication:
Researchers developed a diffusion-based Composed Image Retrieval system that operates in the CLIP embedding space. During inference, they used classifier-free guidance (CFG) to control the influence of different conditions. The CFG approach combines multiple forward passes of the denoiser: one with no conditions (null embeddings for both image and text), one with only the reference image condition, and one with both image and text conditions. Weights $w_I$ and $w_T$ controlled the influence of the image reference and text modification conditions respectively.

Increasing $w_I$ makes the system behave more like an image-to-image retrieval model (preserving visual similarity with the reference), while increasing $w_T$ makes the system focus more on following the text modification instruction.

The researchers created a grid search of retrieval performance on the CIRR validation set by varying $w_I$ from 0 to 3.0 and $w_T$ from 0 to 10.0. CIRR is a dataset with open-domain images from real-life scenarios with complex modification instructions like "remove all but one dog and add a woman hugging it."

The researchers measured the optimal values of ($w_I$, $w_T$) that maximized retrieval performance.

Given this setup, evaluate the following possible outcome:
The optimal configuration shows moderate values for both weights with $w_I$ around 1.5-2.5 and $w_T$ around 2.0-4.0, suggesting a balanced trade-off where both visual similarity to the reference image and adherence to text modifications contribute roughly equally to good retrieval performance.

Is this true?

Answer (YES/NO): NO